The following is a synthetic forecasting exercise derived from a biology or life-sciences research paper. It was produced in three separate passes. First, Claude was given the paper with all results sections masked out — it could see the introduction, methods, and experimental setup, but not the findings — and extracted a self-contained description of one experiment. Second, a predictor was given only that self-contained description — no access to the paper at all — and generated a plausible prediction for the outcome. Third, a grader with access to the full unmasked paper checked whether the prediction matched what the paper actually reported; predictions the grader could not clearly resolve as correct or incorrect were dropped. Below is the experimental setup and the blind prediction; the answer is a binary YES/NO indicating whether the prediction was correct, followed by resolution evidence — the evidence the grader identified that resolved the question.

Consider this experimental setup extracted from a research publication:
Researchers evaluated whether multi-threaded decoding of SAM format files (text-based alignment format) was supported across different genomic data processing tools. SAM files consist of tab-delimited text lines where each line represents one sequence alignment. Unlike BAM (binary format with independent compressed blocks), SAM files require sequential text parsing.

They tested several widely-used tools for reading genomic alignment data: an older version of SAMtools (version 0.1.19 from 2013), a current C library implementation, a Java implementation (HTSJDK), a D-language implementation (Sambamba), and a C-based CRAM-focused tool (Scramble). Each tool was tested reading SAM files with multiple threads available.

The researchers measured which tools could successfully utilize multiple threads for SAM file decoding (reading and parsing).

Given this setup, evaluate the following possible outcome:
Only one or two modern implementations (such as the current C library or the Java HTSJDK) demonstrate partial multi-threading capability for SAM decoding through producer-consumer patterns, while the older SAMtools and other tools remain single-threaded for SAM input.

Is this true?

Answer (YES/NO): NO